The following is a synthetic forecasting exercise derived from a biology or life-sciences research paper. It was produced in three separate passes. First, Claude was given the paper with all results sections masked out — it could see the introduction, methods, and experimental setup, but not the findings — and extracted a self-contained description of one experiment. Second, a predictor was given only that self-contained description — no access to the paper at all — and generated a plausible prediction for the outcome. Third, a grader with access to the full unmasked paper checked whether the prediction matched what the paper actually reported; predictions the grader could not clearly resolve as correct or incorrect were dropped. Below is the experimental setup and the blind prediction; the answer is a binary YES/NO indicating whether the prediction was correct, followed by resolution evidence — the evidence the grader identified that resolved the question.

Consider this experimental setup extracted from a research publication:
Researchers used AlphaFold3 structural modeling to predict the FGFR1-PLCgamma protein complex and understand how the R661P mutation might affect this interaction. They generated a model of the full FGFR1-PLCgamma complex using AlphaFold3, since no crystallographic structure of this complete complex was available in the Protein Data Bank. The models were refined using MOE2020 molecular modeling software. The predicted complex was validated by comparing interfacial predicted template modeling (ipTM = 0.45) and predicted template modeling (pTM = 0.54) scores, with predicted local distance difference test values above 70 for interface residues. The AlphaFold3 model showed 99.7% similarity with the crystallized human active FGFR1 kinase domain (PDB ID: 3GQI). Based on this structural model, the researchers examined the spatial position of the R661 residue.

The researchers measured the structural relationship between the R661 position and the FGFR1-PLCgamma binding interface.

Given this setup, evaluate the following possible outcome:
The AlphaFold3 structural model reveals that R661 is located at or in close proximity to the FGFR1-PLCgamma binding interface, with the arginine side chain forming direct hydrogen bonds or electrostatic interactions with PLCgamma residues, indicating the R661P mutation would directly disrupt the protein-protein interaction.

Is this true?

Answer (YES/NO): NO